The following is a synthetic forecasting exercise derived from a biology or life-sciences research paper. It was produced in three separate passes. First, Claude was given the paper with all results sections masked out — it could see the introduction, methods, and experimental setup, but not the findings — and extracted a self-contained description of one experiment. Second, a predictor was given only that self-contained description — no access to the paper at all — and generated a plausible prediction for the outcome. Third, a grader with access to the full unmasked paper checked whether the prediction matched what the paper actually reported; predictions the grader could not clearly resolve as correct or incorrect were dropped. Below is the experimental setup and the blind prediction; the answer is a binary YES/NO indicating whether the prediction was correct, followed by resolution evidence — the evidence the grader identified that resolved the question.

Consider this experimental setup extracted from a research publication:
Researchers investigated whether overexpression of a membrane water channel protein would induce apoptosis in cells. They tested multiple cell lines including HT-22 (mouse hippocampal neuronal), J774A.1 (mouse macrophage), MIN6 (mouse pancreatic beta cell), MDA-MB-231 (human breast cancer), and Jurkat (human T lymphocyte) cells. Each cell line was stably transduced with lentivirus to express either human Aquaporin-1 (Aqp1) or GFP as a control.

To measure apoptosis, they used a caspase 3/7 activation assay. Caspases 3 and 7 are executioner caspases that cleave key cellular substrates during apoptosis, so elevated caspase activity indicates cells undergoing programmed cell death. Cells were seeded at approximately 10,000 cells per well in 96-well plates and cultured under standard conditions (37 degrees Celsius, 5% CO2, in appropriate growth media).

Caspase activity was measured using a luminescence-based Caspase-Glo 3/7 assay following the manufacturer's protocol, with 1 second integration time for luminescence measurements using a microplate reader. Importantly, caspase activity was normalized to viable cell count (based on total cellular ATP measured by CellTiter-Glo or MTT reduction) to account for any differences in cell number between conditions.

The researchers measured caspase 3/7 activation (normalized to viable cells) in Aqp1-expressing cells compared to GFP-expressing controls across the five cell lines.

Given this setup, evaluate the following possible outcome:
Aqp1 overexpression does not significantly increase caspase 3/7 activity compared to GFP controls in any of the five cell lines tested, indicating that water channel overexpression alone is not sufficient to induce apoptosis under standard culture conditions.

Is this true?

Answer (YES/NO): YES